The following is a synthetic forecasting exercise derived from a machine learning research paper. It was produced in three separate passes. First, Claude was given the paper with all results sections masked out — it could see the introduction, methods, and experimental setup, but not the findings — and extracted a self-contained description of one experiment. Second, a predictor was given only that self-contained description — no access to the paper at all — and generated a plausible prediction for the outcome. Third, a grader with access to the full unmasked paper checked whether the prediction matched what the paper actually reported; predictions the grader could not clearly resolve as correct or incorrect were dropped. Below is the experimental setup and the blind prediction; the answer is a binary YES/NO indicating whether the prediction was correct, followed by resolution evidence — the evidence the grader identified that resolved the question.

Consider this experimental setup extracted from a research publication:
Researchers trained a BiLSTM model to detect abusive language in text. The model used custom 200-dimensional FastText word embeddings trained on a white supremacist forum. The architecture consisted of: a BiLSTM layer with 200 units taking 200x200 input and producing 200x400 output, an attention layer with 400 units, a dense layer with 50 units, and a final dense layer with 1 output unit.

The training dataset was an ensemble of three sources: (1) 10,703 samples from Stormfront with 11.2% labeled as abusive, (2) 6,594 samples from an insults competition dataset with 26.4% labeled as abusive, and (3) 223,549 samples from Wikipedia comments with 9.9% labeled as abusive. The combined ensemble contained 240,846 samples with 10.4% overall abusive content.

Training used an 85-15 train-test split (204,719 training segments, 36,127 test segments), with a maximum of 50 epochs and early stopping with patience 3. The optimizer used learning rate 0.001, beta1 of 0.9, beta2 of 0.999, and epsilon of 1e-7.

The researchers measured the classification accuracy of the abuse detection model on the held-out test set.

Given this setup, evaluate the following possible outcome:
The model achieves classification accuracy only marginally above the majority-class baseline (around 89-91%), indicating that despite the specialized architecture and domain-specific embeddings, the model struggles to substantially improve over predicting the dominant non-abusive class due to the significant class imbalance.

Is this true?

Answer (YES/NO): NO